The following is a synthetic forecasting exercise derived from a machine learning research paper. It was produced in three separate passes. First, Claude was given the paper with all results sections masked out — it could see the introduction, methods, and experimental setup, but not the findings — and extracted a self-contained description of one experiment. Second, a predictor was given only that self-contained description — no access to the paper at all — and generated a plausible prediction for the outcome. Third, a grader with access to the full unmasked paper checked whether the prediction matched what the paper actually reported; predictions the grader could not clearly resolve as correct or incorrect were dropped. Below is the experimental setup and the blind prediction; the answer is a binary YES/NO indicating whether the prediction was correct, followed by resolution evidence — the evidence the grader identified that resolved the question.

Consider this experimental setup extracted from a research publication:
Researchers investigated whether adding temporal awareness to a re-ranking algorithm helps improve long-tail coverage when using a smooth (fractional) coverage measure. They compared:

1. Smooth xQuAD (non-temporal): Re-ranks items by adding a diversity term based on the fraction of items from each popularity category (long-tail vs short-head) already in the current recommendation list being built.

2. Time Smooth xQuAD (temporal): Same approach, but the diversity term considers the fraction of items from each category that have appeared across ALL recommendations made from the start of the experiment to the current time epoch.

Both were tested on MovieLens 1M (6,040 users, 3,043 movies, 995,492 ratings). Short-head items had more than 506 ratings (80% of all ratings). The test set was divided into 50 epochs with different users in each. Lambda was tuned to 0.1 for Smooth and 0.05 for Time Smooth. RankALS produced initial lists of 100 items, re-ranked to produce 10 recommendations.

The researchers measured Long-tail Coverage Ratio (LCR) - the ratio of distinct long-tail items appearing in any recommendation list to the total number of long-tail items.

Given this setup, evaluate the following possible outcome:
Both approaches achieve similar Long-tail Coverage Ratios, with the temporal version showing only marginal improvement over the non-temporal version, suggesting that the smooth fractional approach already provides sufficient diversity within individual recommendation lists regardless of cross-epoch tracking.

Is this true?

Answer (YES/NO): NO